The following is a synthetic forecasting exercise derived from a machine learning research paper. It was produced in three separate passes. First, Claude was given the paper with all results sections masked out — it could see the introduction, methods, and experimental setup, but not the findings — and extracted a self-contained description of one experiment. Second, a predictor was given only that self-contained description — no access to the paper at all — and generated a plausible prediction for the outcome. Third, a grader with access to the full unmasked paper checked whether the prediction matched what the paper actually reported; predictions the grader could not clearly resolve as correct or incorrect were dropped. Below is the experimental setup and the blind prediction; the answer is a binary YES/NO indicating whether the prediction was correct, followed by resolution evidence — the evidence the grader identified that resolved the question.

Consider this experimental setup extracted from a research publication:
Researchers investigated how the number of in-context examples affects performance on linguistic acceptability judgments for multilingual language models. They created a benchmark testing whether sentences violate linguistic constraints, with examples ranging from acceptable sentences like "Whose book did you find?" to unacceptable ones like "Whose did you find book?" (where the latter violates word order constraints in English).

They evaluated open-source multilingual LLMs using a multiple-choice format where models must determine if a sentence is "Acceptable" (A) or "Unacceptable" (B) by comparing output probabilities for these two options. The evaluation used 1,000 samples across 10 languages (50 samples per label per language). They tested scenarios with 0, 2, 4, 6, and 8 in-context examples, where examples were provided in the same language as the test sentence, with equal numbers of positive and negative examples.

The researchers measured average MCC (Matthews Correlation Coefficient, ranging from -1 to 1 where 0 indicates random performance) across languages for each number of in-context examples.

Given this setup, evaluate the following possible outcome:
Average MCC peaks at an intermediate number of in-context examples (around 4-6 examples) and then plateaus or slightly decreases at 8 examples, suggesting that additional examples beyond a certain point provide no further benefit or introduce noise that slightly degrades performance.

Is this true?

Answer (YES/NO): NO